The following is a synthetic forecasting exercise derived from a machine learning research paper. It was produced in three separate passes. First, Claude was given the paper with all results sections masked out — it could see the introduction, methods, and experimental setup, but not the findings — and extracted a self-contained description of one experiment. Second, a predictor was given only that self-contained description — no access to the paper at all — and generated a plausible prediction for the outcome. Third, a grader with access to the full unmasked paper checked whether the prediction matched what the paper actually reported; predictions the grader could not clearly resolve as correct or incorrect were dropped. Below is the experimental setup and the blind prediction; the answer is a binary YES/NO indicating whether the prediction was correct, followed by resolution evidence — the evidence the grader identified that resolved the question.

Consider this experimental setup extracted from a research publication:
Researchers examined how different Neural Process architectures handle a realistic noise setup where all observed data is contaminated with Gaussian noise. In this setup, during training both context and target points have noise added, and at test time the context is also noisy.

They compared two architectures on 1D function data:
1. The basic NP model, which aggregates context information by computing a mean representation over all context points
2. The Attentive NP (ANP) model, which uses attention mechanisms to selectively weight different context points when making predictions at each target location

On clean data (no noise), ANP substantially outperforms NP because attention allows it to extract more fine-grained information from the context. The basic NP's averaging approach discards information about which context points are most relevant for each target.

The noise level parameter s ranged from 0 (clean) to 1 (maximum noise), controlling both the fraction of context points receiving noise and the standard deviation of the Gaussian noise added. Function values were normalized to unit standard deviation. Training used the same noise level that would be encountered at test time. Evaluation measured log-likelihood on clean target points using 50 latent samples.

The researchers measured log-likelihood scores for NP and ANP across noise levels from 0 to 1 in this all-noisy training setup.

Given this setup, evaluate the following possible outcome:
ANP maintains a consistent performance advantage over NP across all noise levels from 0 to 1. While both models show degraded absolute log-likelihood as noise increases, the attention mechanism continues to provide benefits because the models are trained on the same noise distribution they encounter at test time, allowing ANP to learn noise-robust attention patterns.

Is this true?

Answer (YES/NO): NO